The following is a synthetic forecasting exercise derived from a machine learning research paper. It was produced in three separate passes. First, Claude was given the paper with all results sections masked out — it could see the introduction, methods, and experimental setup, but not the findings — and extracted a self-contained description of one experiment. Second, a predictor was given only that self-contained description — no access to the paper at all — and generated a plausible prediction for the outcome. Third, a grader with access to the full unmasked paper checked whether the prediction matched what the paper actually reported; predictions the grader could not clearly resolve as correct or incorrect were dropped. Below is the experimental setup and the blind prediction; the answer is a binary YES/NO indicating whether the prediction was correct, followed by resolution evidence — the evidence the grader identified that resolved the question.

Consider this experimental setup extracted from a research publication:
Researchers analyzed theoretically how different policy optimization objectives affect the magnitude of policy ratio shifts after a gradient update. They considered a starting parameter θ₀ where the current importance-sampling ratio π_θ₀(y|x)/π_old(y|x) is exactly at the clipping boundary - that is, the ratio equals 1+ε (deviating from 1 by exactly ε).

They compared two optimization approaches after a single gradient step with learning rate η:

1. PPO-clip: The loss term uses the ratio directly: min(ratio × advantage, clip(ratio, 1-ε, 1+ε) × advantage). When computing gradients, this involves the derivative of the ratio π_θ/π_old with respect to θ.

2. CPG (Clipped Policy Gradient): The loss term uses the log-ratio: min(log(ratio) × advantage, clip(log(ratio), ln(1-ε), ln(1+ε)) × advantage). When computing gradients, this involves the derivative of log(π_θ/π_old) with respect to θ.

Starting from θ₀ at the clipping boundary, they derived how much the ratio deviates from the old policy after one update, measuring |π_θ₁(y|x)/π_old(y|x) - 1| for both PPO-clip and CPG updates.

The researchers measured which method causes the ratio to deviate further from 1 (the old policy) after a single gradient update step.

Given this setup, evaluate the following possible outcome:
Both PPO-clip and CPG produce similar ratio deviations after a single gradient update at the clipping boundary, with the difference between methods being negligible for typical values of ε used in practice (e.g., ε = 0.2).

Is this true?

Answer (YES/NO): NO